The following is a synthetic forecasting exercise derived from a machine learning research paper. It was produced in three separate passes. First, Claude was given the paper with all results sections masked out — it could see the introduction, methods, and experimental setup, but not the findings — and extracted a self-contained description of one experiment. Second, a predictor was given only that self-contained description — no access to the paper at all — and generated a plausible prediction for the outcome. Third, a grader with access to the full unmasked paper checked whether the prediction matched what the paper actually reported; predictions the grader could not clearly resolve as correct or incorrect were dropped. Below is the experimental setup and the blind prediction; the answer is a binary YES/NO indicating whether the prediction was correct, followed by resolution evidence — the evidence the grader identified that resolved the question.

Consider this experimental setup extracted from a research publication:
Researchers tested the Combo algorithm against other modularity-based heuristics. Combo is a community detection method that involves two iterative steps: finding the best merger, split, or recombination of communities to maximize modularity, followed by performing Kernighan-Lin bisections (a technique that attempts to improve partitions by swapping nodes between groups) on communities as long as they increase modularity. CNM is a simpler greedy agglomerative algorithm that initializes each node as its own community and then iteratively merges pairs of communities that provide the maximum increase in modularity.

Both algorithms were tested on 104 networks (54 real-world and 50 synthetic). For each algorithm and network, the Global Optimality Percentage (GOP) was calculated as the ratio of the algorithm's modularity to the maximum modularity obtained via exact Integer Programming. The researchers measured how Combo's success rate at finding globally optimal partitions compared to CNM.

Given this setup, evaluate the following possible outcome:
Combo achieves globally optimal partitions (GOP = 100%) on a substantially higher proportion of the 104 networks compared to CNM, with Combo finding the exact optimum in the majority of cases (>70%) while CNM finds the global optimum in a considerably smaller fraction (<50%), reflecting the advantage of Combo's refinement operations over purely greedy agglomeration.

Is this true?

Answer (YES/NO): YES